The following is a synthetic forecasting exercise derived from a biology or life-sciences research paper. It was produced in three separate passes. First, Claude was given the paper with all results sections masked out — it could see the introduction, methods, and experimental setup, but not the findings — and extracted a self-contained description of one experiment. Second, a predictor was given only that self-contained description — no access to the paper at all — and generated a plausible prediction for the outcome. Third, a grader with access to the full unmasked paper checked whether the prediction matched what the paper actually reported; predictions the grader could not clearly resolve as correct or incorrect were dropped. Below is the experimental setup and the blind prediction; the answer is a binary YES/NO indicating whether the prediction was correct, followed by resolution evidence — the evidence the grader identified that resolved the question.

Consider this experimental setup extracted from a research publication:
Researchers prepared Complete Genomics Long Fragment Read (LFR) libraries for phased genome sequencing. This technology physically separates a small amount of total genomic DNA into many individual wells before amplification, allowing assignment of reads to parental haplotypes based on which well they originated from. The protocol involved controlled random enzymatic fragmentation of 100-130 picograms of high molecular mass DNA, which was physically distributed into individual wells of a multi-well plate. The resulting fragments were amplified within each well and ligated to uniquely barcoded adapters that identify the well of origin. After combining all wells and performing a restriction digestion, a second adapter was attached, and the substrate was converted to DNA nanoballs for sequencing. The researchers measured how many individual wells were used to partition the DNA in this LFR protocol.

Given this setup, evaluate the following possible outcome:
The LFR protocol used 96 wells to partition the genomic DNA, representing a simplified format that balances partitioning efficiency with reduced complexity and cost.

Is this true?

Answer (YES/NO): NO